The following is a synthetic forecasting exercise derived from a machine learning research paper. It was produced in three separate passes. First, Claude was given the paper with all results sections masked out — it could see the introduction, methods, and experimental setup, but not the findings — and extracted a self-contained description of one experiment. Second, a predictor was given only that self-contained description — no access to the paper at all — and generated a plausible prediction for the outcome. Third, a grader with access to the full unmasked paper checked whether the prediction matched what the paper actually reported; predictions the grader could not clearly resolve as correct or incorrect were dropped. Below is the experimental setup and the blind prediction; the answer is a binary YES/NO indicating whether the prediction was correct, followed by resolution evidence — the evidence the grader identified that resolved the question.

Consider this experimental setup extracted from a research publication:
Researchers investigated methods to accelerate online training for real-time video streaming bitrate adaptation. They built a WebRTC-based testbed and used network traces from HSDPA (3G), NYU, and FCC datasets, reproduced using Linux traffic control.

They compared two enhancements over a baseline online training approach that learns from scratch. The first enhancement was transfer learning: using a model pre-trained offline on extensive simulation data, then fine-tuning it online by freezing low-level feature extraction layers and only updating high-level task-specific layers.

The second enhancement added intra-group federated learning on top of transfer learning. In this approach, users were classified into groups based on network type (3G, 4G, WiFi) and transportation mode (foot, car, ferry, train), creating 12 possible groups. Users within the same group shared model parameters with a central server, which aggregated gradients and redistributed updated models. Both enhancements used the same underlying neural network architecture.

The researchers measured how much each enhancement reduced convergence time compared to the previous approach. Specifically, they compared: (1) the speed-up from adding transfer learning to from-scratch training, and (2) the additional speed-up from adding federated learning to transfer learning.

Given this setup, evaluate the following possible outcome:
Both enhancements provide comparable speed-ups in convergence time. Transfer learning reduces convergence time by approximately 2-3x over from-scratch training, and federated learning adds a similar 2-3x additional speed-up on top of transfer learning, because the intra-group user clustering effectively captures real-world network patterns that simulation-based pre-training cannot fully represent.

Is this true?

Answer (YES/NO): NO